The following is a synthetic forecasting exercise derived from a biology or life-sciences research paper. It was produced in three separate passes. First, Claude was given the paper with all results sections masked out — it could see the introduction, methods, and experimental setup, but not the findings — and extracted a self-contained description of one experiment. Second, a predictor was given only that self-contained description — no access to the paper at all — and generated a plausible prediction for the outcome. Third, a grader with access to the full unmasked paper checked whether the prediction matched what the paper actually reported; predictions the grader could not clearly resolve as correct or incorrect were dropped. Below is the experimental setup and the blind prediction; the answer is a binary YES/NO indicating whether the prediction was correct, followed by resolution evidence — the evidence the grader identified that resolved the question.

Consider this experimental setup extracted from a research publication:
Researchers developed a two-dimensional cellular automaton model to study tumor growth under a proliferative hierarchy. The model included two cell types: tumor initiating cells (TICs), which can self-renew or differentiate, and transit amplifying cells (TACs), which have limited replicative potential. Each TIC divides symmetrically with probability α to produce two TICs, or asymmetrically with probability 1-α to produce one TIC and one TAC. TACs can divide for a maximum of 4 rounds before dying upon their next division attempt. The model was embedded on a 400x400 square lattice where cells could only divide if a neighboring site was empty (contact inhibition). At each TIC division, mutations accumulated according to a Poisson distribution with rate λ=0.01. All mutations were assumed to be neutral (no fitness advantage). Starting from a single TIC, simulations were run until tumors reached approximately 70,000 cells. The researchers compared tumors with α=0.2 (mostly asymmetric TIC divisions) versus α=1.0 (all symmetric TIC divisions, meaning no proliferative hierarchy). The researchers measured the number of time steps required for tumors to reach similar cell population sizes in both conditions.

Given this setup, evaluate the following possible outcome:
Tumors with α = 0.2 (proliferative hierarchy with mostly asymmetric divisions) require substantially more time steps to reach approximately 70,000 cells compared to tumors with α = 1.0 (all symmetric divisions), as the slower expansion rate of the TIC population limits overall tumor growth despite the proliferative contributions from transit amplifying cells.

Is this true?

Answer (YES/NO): YES